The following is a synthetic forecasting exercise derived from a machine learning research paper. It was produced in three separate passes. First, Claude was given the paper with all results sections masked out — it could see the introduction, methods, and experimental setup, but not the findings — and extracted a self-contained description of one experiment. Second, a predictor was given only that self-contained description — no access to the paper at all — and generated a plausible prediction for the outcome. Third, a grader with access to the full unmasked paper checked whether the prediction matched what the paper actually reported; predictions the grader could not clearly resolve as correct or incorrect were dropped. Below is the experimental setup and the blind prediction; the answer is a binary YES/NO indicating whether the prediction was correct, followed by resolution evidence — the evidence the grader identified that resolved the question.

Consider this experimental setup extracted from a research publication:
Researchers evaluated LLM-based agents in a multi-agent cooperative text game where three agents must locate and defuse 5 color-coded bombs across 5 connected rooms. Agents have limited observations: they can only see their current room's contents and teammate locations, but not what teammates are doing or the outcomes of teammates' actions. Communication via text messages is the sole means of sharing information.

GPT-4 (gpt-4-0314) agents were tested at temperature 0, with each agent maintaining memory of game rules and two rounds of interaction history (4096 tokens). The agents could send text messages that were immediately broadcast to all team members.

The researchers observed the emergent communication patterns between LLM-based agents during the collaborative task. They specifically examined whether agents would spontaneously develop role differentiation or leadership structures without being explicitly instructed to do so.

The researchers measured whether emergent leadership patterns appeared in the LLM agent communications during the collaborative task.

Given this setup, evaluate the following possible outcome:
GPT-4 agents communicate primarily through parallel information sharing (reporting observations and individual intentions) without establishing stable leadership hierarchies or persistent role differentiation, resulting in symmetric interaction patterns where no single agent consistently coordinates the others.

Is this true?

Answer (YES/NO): NO